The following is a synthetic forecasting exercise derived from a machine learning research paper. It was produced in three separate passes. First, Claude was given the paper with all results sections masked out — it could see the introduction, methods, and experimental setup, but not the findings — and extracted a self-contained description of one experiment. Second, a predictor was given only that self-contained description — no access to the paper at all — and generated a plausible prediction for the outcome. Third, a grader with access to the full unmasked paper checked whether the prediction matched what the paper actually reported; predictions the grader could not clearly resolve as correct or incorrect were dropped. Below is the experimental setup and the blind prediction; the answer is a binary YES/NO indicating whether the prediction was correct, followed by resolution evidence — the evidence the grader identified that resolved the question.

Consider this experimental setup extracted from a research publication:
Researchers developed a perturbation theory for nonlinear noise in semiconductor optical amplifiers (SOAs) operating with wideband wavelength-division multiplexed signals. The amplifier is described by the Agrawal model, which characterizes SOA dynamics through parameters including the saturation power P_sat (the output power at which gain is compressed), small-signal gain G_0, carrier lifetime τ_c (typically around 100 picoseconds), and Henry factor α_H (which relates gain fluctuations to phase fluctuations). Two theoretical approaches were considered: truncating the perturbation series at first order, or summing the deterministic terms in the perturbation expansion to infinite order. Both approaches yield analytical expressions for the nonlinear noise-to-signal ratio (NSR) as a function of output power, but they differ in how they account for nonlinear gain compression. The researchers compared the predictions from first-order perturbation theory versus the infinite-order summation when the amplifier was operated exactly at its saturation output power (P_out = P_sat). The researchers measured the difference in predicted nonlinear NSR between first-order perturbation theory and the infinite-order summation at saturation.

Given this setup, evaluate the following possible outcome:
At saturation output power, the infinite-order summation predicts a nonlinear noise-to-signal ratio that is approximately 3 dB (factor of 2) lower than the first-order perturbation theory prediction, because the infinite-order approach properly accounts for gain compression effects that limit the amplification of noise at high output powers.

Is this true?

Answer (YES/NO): NO